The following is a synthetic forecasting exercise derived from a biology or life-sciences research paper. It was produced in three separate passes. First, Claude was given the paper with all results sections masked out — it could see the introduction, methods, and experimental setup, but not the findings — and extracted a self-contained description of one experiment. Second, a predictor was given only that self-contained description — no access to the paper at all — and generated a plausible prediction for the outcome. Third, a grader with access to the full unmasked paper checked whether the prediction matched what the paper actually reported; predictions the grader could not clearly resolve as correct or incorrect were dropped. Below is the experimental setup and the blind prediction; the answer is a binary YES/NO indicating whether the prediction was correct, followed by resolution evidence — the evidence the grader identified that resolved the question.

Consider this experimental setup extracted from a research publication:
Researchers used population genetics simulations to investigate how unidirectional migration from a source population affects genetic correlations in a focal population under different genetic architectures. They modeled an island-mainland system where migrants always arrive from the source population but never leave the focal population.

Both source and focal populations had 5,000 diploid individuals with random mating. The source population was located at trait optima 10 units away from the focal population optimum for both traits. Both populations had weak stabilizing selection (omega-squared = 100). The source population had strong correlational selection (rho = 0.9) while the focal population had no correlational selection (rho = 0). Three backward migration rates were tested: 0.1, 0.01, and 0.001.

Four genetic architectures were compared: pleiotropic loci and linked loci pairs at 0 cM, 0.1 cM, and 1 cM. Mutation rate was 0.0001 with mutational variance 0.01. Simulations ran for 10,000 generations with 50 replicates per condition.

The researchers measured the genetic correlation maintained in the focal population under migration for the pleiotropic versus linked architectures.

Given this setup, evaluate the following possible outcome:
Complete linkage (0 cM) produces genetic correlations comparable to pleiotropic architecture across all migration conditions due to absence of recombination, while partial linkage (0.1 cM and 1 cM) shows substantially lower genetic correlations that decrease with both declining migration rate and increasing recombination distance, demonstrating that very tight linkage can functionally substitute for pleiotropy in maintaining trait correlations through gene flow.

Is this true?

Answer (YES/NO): NO